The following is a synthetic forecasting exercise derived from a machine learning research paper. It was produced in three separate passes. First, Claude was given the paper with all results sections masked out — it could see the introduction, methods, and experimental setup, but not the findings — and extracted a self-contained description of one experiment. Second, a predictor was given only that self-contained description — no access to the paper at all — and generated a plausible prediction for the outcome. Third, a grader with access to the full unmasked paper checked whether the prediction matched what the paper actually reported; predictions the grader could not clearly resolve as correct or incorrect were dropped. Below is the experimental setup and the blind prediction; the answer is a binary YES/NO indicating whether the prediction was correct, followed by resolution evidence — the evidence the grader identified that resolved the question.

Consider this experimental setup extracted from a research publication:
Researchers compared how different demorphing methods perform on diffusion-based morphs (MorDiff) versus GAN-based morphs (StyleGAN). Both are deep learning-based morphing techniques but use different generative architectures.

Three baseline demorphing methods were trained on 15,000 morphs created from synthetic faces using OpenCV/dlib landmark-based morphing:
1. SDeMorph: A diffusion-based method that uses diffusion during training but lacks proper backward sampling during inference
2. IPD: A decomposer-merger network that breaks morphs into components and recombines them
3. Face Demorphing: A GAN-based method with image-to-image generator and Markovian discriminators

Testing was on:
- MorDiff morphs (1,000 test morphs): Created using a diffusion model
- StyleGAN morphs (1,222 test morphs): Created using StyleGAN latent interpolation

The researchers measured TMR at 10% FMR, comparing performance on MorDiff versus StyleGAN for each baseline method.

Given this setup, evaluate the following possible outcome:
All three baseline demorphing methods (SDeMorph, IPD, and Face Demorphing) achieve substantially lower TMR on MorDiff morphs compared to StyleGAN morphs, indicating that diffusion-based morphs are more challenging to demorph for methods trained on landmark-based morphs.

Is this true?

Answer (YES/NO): NO